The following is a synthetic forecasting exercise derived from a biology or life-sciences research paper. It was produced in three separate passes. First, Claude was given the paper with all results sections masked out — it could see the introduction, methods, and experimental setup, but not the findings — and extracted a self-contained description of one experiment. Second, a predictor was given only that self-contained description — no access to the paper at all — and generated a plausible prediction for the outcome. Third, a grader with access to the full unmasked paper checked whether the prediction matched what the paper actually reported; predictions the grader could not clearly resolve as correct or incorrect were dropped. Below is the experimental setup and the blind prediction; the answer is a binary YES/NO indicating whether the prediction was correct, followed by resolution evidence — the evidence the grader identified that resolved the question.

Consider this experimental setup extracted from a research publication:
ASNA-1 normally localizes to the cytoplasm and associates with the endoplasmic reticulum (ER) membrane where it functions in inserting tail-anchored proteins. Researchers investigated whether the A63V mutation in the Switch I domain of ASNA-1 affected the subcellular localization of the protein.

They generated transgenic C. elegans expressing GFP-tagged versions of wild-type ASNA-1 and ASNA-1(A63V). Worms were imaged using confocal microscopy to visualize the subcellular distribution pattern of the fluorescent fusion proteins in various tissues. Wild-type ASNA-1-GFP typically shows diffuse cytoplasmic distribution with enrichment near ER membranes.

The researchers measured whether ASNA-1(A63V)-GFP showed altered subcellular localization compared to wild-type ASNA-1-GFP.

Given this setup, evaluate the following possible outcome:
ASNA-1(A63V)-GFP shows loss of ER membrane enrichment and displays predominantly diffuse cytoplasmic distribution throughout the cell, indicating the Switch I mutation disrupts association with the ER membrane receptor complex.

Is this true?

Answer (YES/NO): NO